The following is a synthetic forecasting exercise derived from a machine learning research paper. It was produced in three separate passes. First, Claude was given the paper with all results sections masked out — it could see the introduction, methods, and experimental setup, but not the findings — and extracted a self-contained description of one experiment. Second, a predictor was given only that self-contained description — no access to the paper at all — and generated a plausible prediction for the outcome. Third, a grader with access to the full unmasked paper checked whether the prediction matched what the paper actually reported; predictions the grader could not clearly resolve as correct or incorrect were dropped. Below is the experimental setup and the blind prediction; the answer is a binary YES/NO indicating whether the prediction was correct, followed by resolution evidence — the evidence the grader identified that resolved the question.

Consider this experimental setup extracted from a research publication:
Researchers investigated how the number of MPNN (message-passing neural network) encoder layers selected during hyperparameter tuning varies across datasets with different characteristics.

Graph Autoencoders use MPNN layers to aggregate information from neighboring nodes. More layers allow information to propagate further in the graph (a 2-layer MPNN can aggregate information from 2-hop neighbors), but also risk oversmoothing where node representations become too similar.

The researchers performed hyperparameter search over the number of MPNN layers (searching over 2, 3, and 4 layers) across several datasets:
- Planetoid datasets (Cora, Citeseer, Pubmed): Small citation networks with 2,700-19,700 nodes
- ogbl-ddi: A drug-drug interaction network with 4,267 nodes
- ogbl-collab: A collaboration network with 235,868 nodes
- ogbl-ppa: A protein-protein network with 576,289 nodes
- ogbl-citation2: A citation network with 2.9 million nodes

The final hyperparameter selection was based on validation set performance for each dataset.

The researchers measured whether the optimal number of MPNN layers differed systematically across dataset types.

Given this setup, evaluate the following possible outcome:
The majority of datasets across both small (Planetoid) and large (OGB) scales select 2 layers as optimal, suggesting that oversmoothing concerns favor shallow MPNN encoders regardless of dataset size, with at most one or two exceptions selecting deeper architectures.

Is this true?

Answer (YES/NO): NO